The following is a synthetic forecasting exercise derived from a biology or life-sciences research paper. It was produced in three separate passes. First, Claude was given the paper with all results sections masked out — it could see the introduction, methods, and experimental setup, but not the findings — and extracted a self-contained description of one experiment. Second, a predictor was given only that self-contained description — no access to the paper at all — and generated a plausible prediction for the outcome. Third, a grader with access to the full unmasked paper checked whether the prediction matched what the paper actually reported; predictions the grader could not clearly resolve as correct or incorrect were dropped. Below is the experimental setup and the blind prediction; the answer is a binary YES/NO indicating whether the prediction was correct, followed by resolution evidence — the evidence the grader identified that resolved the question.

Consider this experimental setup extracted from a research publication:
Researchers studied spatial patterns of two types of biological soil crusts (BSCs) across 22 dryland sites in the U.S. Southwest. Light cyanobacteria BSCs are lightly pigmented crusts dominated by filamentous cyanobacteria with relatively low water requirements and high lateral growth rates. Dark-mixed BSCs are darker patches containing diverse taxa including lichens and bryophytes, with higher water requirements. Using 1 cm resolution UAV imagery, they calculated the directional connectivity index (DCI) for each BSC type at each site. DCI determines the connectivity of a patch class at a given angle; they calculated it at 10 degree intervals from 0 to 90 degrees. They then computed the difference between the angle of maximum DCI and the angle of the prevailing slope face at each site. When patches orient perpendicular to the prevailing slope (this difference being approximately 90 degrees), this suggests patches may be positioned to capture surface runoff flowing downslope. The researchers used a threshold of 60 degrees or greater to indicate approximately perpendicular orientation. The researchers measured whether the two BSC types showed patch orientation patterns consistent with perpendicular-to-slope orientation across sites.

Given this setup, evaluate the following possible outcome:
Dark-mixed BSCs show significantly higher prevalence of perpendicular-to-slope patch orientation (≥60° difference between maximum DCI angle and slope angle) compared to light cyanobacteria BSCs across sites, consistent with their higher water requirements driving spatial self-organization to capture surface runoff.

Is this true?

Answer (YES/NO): NO